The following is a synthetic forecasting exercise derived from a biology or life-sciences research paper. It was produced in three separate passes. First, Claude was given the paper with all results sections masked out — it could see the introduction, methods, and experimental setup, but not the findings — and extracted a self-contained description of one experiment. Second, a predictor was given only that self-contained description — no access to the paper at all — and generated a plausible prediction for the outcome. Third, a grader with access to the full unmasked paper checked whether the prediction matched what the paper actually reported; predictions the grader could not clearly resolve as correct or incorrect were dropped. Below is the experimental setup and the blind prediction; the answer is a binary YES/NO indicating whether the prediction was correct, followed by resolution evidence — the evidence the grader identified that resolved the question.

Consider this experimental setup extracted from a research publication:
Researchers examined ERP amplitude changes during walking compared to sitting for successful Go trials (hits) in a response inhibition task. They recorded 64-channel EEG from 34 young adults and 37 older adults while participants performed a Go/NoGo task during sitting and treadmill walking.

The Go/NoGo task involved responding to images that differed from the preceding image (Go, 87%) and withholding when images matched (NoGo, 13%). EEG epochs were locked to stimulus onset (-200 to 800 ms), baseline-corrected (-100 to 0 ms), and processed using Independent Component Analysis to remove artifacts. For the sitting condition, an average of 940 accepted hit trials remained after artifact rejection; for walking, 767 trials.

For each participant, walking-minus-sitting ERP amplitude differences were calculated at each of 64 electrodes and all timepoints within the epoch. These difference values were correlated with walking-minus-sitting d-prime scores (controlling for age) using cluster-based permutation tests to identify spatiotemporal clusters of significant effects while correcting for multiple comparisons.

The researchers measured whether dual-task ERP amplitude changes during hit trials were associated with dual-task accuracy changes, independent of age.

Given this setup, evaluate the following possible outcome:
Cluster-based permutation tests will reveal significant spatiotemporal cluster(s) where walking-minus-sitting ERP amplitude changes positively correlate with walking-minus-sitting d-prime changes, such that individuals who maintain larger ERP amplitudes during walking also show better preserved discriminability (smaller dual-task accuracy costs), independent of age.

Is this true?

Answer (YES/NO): NO